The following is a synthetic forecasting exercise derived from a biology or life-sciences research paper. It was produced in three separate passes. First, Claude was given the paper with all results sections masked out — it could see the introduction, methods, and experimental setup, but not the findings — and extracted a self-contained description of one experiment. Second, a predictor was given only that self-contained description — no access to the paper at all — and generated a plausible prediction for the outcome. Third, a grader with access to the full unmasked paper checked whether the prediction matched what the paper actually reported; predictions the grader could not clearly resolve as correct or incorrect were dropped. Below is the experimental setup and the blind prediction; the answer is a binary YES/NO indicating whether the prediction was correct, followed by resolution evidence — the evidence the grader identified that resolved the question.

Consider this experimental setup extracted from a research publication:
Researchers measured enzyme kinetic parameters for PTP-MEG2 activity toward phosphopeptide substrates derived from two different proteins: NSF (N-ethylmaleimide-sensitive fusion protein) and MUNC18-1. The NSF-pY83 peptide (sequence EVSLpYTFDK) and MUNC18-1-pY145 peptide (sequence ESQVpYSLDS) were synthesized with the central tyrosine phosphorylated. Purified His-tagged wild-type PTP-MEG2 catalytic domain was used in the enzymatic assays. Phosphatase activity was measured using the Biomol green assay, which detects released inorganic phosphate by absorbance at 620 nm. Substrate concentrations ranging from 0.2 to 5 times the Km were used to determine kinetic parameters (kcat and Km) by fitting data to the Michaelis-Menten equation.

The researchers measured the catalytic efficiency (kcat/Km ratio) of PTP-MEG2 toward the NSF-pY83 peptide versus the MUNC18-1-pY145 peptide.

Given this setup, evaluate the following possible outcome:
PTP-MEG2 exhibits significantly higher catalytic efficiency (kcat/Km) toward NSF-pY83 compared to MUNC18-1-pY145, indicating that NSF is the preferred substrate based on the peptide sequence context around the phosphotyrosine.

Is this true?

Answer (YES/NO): NO